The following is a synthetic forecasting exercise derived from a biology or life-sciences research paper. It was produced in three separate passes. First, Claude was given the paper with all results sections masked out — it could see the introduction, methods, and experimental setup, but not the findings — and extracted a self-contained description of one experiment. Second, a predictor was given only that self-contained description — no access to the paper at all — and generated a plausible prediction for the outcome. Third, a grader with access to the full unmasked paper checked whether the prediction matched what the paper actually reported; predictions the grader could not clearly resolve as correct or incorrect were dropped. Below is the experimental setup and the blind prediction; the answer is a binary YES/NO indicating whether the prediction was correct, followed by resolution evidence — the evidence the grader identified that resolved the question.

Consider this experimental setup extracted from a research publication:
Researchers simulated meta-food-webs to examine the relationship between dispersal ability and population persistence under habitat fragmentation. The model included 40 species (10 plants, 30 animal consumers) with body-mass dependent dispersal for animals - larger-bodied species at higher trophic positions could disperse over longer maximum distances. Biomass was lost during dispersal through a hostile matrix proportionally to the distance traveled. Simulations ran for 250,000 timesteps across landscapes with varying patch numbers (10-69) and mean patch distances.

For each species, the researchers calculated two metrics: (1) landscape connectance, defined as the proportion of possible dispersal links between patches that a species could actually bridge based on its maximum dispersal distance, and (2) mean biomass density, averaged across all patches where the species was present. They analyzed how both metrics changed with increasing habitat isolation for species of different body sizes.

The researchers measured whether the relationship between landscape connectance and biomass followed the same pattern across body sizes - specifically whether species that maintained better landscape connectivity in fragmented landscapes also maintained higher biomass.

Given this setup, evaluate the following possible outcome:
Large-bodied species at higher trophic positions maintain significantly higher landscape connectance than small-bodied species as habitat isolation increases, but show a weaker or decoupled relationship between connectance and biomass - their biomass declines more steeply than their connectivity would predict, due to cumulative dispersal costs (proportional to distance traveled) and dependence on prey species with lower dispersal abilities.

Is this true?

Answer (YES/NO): YES